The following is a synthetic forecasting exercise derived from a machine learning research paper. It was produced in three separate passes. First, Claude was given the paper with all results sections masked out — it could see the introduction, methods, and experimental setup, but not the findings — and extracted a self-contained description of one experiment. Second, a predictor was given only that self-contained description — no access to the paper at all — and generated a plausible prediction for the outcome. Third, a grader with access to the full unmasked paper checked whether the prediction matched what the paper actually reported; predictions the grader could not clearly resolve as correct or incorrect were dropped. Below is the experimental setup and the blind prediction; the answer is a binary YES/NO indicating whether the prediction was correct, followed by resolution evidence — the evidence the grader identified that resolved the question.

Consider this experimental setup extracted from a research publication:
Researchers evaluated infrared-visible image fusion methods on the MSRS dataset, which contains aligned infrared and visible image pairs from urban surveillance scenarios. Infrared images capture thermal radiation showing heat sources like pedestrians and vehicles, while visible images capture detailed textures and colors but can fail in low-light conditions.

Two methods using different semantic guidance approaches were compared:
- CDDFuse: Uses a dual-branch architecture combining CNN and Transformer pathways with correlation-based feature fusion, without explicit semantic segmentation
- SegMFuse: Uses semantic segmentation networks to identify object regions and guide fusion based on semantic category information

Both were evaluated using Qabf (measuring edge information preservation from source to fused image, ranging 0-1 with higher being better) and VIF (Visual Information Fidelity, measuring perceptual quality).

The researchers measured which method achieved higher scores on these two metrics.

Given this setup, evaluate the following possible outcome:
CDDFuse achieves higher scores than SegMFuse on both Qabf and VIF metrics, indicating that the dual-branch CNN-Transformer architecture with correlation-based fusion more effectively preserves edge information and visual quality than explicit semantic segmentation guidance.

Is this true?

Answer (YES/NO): YES